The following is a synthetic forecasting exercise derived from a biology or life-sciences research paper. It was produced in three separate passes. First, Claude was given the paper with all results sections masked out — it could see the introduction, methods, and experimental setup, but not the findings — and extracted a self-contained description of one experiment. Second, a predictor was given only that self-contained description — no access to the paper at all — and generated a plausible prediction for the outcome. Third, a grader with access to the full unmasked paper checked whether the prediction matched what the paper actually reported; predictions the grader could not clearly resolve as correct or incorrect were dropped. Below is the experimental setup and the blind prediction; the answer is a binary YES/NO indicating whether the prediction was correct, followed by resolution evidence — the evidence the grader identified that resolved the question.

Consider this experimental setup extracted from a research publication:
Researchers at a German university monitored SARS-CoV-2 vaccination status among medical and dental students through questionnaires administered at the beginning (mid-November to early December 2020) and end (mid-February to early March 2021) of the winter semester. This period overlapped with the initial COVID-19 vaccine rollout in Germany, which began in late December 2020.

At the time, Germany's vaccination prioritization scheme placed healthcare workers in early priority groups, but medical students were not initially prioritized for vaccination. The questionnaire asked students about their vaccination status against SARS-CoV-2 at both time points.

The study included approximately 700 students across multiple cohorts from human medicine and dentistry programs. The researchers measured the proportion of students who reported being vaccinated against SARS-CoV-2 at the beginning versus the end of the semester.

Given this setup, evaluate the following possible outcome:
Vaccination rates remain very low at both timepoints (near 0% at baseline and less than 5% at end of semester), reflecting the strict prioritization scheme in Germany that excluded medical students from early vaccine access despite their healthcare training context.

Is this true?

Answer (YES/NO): NO